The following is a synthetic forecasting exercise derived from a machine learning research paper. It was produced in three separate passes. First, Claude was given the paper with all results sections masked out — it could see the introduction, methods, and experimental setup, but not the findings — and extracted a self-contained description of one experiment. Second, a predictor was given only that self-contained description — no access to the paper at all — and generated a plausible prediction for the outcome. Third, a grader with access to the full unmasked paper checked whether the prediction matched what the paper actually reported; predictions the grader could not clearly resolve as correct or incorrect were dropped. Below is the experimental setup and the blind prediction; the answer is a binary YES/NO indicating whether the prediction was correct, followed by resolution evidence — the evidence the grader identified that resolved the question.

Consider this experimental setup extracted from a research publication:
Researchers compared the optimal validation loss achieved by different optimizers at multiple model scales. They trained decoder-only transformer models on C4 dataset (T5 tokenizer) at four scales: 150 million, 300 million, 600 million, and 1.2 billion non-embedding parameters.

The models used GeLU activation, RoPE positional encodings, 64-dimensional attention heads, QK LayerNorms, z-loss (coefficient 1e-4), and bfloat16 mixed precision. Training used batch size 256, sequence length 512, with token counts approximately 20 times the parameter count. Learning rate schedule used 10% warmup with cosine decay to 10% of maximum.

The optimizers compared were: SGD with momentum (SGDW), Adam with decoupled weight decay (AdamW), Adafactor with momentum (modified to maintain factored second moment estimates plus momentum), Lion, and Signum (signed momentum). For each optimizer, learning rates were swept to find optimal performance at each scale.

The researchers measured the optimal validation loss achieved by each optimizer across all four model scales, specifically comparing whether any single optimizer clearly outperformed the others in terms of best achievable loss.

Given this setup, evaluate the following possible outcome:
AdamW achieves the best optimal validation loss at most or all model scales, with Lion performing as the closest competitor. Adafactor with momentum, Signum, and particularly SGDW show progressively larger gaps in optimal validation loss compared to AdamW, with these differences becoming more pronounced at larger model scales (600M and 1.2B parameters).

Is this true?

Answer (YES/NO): NO